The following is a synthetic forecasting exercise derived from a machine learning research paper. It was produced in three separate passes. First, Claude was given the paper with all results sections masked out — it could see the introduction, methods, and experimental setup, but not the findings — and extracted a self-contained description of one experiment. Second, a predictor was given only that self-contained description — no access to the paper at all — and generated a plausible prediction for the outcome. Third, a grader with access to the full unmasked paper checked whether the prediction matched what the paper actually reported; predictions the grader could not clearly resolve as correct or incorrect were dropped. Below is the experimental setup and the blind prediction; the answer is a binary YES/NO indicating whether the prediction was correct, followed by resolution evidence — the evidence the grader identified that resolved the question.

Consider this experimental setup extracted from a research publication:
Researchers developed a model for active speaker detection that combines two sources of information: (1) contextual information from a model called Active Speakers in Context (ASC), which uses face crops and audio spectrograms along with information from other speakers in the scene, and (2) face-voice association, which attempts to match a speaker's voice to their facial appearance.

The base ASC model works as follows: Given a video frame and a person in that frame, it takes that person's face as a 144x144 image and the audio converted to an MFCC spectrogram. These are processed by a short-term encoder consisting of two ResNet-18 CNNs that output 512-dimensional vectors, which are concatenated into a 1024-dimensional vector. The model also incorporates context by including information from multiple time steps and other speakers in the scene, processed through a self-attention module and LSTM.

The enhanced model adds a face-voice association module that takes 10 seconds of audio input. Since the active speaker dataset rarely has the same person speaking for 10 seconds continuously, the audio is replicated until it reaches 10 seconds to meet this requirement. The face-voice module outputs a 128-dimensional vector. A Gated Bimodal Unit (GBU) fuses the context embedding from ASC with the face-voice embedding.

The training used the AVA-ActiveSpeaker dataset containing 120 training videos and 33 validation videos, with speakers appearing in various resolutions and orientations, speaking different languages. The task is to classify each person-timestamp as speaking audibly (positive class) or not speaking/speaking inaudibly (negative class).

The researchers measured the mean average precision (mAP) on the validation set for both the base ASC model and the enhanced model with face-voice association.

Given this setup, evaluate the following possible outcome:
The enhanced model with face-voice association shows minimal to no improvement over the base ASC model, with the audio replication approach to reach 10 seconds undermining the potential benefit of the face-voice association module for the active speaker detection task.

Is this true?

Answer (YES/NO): NO